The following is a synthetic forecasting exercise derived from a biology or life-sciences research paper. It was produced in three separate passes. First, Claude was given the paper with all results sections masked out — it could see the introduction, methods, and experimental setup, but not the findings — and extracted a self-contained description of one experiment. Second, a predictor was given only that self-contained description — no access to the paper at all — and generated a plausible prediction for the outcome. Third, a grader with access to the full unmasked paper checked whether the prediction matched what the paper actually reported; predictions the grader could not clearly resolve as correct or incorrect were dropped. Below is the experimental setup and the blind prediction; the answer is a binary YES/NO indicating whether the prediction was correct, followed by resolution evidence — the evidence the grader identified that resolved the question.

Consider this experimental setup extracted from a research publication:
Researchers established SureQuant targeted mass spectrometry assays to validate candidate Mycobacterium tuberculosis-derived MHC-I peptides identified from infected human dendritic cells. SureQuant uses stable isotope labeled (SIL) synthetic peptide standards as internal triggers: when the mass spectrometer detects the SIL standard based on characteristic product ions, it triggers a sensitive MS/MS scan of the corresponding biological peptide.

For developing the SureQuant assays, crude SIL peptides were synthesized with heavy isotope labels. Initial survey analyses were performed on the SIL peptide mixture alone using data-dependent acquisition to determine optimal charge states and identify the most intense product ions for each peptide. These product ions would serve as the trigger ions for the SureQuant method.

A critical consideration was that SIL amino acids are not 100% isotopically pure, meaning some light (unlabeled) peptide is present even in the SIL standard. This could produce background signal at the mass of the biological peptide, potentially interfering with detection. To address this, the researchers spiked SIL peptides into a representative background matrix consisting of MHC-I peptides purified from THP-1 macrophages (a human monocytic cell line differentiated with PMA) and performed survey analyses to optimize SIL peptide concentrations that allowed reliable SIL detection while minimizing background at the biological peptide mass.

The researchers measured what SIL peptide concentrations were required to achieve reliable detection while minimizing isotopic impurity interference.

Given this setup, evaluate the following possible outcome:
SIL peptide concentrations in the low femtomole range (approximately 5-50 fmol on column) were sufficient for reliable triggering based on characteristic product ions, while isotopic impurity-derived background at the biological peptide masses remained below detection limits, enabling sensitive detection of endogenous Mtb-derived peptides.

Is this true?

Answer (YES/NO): NO